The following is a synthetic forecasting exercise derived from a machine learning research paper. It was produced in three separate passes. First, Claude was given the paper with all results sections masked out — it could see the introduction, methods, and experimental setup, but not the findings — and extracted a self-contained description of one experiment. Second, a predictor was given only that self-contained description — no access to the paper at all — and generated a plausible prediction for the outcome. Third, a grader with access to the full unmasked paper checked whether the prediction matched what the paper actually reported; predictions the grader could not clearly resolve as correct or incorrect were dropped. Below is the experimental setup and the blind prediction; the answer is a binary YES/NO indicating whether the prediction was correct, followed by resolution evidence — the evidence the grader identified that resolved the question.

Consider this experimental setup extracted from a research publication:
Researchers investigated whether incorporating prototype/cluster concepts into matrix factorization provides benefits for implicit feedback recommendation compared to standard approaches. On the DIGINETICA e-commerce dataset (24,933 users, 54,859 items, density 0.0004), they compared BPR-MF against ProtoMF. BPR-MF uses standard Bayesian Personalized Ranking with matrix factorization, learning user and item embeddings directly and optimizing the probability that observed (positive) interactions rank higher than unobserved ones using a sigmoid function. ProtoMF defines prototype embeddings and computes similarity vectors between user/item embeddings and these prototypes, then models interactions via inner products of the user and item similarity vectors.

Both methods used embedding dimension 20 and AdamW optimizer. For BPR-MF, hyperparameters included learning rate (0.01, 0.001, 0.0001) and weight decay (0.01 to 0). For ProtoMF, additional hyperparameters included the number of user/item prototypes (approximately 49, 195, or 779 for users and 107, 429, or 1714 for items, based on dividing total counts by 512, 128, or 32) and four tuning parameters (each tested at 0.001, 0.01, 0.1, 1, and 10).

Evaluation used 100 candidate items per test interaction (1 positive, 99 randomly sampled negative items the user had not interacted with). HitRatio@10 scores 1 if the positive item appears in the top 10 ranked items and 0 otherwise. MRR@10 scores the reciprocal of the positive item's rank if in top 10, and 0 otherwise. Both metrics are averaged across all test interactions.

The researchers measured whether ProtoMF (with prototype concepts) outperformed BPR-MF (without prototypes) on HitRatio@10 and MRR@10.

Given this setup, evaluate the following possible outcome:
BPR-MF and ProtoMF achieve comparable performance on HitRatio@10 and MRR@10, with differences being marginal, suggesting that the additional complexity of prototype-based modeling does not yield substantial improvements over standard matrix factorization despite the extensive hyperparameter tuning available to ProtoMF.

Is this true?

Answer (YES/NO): NO